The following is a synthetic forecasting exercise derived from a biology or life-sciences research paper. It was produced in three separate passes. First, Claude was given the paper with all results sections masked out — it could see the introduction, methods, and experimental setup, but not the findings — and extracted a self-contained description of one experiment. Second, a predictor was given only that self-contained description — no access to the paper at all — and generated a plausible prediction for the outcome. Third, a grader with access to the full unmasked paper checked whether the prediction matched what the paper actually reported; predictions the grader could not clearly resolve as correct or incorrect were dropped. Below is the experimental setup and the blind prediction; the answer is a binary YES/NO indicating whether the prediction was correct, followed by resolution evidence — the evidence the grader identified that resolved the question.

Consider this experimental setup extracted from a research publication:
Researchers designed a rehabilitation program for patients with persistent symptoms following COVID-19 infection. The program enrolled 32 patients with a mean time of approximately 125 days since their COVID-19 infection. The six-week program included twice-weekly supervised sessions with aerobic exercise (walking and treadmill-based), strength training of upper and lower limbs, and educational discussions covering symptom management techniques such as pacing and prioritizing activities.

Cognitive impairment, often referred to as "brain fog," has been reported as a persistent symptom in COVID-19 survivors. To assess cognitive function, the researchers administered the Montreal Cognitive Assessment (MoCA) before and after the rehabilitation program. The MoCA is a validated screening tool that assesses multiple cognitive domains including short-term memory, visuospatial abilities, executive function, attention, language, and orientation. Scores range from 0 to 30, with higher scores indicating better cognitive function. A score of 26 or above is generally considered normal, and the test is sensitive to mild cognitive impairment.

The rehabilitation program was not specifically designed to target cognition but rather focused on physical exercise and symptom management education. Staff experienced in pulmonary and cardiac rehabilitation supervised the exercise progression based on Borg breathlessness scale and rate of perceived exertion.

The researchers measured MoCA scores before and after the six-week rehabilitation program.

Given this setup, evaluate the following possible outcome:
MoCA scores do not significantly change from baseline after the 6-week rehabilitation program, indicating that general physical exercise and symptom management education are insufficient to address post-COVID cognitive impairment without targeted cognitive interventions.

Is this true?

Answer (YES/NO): NO